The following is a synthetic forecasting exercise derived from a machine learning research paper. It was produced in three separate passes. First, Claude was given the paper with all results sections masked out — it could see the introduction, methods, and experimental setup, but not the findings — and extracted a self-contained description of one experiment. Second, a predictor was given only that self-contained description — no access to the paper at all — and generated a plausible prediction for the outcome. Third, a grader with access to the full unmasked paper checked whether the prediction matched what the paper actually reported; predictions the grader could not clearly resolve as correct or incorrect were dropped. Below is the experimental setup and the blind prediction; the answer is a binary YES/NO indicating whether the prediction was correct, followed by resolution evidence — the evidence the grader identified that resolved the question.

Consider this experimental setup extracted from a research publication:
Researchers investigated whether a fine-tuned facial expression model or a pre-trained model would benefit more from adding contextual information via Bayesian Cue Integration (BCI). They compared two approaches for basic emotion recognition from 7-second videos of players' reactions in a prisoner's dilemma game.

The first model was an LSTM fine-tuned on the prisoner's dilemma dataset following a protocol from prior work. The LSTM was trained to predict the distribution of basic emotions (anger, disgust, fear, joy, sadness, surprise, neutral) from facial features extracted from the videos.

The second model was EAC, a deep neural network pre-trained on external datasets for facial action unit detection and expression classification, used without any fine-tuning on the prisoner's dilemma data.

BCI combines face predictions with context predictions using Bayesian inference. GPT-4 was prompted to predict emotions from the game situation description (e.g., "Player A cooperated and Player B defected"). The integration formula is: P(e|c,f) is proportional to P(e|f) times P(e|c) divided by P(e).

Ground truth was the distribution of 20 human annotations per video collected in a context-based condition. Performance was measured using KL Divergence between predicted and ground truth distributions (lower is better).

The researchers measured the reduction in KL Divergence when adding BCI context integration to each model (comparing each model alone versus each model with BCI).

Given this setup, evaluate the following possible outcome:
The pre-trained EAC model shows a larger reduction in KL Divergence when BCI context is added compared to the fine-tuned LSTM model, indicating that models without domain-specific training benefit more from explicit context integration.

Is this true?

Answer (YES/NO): YES